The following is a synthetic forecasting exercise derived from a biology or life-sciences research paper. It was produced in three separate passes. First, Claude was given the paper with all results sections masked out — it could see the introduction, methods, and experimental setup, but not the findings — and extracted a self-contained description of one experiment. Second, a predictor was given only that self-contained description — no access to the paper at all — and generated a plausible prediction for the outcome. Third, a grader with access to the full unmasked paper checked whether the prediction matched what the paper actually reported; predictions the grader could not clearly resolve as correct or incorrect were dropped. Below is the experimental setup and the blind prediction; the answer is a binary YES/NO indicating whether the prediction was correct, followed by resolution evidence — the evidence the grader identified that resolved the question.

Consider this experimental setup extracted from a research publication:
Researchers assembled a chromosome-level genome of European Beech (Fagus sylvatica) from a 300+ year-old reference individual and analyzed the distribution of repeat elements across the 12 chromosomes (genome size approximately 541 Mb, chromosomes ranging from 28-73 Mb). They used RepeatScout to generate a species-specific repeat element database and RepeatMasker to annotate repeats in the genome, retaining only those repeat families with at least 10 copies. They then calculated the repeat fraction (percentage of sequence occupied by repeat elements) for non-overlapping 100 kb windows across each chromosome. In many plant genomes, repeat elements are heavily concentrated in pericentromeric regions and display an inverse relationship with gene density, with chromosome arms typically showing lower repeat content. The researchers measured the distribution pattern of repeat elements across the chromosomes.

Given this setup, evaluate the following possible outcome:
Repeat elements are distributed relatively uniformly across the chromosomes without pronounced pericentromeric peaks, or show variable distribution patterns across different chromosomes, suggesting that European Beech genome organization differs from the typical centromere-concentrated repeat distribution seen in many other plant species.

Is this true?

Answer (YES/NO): YES